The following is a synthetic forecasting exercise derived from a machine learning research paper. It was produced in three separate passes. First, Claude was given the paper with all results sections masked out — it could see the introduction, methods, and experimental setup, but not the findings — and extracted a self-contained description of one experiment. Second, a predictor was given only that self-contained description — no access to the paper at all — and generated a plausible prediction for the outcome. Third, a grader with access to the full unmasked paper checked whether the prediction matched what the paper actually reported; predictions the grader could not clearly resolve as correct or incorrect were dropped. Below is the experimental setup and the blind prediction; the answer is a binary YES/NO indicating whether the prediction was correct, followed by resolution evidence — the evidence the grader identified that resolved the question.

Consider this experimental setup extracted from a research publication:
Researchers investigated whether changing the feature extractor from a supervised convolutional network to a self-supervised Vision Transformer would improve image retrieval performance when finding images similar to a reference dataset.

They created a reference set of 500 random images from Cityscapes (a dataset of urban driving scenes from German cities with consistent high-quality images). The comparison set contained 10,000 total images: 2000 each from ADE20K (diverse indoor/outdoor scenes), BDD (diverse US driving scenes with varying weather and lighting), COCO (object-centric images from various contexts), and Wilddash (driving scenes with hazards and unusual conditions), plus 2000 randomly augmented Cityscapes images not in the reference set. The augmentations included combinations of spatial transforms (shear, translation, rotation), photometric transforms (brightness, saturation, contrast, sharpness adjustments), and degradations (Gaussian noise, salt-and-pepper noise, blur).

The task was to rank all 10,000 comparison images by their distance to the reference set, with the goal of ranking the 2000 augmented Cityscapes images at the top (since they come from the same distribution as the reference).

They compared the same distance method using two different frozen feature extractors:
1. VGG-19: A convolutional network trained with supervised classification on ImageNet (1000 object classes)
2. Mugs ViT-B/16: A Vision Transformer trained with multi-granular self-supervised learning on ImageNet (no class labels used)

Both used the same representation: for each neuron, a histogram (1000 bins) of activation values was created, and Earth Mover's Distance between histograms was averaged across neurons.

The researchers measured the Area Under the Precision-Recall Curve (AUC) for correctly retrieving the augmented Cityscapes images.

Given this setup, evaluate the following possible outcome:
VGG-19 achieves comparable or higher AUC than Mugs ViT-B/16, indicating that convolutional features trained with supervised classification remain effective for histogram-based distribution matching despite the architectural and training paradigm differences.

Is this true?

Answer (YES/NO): NO